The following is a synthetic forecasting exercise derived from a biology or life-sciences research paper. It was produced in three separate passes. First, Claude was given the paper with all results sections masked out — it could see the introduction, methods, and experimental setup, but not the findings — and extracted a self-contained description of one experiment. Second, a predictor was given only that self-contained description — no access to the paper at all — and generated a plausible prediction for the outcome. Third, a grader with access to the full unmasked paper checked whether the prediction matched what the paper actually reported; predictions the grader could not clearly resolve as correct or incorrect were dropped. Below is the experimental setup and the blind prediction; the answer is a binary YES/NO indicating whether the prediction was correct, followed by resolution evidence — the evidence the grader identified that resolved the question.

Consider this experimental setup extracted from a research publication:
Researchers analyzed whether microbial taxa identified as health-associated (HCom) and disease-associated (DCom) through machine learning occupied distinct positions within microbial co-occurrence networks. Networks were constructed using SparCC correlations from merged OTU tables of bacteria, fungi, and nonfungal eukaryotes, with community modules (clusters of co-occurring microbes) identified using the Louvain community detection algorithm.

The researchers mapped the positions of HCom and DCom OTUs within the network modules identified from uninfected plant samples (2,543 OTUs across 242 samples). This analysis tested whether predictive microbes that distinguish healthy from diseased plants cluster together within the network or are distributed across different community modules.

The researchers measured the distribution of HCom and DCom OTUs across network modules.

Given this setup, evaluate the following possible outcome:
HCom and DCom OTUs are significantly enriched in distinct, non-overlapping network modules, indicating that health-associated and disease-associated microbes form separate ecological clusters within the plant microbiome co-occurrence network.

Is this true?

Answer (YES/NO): NO